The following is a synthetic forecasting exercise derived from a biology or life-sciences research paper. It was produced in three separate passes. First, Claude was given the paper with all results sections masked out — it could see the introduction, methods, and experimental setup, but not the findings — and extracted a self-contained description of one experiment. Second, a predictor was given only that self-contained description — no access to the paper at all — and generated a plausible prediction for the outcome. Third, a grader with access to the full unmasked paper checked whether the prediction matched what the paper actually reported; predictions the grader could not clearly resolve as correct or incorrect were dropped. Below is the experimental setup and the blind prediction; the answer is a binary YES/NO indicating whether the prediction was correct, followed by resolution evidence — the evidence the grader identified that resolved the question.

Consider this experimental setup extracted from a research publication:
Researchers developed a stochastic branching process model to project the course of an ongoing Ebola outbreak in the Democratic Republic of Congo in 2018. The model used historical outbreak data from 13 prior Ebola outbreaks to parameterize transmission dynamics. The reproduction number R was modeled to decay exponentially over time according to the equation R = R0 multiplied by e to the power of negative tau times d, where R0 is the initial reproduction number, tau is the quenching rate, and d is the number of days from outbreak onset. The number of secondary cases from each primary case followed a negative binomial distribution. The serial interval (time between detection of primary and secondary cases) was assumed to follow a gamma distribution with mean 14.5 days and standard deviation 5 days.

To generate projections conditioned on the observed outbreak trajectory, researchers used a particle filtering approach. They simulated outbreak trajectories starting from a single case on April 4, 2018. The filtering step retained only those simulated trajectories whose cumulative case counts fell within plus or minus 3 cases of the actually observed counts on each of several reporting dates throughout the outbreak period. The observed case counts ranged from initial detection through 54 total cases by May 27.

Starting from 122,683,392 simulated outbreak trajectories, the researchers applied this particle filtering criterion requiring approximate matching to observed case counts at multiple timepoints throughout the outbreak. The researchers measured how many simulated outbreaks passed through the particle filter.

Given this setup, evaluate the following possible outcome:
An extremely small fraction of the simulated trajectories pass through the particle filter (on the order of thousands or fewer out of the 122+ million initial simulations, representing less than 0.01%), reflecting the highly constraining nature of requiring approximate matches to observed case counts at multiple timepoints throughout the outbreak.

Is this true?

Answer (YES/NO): YES